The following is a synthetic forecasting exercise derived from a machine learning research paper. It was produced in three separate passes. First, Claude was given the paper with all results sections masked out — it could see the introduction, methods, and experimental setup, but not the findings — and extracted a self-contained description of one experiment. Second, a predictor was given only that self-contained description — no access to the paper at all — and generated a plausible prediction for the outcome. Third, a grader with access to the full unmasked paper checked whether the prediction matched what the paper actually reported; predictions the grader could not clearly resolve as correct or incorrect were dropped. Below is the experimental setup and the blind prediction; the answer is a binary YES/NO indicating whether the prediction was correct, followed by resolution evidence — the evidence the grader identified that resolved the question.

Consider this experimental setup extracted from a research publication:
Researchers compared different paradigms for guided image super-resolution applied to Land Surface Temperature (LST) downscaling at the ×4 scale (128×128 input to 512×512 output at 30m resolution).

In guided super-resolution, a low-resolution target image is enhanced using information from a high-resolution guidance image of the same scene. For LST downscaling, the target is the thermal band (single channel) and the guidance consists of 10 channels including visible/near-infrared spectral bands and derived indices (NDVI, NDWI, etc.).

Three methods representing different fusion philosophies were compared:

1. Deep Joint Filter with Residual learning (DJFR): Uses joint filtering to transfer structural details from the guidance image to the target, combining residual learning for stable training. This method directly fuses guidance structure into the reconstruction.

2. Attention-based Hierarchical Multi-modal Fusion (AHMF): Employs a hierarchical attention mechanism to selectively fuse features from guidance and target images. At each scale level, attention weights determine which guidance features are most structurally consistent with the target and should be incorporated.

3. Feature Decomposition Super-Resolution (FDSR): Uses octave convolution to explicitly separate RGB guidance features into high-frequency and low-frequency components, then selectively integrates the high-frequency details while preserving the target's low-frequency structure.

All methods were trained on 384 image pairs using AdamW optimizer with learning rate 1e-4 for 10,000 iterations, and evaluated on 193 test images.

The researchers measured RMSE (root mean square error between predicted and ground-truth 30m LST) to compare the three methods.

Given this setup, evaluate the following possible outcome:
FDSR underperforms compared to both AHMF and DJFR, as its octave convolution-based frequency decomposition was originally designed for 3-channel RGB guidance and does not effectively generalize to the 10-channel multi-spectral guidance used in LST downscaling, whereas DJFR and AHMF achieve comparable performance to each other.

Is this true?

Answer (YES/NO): NO